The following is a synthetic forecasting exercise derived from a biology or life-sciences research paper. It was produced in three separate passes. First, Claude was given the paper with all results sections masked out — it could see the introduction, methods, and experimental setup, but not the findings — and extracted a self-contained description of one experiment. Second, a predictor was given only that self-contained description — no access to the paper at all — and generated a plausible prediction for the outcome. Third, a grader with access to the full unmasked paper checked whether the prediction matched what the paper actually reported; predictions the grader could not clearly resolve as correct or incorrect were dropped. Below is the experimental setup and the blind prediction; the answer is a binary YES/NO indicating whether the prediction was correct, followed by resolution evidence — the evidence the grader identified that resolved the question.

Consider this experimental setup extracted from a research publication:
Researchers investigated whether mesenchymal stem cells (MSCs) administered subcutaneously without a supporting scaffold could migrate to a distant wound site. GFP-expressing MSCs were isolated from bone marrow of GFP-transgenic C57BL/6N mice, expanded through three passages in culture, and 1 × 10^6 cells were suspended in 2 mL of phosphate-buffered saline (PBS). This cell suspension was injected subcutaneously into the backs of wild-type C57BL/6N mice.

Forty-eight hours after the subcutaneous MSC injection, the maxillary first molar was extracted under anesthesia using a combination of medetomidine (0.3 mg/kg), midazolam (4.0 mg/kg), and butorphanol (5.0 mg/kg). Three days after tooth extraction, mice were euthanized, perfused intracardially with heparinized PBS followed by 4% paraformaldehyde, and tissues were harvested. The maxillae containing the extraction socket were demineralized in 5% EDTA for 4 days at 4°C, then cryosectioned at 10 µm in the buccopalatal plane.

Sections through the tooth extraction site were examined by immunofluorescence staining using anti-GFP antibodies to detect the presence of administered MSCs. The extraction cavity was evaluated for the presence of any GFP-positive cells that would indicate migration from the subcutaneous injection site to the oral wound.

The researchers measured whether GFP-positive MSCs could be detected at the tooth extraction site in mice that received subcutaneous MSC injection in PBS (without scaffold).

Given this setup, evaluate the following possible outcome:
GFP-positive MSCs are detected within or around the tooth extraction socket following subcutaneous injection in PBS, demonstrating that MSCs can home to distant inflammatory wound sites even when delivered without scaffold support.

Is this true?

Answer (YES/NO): NO